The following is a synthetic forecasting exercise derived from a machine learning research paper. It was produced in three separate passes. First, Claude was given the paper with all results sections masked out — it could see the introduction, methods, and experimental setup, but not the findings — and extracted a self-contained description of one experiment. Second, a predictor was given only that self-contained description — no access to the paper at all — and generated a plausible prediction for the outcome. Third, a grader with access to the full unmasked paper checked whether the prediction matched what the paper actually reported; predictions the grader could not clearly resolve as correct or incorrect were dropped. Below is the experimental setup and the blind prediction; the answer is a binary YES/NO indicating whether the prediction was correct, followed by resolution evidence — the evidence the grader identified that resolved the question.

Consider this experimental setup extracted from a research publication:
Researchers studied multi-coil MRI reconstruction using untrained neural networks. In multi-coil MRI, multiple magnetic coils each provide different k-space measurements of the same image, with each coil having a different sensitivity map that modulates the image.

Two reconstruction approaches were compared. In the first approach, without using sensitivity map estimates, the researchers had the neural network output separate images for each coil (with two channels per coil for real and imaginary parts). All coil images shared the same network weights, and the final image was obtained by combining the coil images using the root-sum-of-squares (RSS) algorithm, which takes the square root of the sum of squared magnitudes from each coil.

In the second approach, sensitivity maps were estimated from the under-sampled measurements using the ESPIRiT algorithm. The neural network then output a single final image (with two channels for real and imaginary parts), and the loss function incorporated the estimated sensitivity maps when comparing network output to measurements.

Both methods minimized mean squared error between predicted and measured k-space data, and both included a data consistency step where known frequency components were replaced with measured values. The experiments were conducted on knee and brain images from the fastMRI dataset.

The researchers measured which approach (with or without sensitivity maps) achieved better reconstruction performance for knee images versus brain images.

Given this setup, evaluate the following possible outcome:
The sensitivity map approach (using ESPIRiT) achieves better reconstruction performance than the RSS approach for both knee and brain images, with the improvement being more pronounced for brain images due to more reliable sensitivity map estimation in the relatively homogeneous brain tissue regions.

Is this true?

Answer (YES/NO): NO